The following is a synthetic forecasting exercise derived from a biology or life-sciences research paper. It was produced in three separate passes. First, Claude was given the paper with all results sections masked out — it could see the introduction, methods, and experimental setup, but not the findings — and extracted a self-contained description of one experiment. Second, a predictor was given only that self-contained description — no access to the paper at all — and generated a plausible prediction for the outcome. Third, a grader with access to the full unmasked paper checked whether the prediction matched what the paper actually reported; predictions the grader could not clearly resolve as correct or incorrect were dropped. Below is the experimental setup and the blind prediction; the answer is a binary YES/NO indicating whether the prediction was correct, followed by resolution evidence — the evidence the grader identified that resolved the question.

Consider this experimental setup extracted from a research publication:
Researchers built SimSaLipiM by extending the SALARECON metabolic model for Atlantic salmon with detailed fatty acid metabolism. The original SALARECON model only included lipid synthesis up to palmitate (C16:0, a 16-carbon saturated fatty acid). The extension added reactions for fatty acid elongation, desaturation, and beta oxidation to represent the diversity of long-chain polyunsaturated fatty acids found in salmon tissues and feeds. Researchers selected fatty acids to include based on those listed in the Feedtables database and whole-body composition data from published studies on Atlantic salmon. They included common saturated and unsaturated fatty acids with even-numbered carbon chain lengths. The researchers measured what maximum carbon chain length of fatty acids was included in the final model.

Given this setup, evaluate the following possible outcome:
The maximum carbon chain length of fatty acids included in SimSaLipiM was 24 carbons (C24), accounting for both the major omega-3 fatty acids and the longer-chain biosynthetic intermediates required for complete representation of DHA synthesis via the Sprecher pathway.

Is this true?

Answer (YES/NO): NO